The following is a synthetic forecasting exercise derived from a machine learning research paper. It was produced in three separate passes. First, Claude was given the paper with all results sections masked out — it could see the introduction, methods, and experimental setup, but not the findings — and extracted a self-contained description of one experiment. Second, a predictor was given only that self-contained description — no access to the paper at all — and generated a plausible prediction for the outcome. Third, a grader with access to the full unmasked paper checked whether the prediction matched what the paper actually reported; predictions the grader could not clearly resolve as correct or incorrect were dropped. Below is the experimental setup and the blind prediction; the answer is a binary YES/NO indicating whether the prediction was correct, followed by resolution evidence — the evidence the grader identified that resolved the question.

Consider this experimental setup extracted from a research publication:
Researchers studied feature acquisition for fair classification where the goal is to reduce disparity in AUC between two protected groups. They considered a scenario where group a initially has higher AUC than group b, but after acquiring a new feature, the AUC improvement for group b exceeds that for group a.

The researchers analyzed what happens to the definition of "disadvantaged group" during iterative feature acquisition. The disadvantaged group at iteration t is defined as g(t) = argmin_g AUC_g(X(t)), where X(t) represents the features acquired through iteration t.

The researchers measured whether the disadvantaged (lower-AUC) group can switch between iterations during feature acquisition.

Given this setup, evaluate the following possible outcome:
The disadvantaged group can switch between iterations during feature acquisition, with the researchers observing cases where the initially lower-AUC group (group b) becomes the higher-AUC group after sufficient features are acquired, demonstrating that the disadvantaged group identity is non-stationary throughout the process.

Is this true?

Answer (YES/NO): YES